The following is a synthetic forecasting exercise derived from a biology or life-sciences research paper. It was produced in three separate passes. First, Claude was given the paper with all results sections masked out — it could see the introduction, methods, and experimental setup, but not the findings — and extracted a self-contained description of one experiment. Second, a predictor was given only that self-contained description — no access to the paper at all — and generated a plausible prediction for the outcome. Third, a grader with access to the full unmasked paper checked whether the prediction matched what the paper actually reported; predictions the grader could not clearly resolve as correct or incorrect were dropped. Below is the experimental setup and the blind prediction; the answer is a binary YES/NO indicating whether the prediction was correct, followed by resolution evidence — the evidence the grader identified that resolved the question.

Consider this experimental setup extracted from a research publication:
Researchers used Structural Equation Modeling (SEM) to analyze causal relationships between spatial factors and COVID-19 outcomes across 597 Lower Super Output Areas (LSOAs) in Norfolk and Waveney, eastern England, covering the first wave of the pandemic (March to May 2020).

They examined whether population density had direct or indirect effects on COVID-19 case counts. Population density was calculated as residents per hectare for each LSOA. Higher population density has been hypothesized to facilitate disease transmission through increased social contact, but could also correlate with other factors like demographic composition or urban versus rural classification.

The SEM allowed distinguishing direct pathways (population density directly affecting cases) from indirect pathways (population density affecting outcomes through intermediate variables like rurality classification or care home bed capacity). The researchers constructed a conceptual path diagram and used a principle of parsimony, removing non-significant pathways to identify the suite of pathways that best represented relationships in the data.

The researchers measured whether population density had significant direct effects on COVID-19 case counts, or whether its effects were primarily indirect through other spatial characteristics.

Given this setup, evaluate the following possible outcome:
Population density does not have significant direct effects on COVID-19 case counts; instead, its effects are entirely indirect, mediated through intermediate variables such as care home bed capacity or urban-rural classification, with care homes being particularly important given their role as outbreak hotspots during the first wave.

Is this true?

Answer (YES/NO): NO